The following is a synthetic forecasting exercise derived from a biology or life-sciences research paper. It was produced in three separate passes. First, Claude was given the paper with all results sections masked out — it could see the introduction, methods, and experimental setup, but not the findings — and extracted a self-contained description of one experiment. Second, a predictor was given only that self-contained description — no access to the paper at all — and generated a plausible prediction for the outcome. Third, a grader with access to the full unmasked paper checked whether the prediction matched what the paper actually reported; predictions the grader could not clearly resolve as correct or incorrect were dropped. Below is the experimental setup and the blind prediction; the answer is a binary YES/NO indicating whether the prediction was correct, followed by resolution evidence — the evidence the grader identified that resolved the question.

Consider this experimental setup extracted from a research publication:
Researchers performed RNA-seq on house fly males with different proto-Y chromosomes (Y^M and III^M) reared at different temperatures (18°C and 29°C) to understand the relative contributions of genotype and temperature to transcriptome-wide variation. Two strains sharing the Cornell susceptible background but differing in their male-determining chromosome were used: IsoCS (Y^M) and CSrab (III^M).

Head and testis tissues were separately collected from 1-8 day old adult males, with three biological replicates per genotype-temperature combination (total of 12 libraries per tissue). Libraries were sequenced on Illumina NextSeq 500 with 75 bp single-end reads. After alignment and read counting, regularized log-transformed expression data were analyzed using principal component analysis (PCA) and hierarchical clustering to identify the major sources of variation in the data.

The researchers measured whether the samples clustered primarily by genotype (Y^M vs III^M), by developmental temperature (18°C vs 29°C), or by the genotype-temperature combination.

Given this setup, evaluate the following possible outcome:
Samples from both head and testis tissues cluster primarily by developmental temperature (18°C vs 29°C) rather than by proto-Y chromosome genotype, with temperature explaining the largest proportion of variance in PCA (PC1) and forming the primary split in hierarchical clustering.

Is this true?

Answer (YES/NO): NO